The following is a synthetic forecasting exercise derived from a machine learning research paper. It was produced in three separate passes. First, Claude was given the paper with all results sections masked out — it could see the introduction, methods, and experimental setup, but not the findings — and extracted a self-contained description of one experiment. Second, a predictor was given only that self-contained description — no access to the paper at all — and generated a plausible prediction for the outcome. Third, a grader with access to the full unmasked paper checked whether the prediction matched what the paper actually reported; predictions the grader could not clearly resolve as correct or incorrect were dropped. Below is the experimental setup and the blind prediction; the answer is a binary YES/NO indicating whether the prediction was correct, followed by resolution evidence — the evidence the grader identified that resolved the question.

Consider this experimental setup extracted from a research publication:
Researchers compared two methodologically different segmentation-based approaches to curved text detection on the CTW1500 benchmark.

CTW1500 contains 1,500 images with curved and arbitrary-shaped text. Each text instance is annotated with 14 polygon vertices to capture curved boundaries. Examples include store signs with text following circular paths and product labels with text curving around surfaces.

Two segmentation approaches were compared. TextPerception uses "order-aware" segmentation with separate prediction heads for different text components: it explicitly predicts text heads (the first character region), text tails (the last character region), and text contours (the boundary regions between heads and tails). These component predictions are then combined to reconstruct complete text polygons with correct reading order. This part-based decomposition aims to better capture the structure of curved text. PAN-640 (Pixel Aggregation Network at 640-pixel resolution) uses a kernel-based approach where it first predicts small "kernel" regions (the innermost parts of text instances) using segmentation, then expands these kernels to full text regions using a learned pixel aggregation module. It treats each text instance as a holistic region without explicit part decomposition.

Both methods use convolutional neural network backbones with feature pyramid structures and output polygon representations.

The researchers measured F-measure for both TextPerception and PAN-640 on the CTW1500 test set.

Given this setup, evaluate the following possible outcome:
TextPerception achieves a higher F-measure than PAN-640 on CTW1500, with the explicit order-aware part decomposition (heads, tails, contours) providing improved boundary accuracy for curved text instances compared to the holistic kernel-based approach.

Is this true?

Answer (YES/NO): YES